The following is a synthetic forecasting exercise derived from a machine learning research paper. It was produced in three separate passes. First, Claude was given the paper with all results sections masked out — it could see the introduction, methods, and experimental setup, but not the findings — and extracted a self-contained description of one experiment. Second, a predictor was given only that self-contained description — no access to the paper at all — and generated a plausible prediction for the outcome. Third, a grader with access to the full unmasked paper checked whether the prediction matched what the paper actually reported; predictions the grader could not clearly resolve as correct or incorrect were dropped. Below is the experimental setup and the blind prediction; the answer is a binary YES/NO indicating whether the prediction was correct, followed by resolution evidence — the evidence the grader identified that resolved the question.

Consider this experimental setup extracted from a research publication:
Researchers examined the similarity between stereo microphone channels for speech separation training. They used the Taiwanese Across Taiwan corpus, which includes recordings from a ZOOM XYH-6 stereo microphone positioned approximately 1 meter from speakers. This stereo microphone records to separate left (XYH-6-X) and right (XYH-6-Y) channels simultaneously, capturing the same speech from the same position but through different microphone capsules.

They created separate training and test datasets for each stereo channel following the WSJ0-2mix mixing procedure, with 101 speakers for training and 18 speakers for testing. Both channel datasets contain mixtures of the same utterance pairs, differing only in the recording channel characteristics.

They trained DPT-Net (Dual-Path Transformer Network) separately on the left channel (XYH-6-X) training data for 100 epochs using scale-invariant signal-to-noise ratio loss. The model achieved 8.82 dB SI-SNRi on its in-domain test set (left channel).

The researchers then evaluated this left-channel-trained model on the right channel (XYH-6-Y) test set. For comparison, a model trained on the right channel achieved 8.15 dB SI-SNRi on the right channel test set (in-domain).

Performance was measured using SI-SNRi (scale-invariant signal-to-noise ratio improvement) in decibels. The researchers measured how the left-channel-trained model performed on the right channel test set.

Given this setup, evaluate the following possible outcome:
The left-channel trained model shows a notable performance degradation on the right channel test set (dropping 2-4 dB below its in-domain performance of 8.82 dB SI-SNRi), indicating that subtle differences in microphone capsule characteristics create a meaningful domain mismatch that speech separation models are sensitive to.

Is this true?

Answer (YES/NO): NO